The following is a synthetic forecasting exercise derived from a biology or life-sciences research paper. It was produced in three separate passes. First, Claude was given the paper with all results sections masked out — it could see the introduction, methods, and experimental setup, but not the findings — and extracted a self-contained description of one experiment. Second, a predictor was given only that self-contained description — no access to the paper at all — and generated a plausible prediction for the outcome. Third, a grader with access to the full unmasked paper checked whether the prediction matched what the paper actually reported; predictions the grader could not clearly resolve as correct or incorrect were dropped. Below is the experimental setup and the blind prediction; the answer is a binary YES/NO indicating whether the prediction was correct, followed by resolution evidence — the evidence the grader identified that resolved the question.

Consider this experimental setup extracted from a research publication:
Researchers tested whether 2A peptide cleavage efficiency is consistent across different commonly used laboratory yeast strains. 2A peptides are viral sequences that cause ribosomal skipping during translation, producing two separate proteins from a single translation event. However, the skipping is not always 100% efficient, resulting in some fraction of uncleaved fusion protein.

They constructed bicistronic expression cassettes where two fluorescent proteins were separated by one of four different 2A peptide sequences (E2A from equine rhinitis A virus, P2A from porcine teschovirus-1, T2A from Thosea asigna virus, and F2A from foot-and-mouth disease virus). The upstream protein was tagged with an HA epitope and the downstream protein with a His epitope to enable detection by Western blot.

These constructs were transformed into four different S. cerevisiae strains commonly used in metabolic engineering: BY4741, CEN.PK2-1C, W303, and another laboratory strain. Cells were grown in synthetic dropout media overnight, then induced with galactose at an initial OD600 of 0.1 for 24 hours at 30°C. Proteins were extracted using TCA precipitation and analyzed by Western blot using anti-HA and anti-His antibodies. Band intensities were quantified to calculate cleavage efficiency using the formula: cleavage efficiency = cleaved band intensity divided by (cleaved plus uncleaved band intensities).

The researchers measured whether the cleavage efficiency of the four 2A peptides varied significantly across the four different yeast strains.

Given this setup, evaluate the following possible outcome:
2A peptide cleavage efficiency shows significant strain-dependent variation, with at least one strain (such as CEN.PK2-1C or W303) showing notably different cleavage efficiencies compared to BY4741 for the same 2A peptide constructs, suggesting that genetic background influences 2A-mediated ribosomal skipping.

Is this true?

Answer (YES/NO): NO